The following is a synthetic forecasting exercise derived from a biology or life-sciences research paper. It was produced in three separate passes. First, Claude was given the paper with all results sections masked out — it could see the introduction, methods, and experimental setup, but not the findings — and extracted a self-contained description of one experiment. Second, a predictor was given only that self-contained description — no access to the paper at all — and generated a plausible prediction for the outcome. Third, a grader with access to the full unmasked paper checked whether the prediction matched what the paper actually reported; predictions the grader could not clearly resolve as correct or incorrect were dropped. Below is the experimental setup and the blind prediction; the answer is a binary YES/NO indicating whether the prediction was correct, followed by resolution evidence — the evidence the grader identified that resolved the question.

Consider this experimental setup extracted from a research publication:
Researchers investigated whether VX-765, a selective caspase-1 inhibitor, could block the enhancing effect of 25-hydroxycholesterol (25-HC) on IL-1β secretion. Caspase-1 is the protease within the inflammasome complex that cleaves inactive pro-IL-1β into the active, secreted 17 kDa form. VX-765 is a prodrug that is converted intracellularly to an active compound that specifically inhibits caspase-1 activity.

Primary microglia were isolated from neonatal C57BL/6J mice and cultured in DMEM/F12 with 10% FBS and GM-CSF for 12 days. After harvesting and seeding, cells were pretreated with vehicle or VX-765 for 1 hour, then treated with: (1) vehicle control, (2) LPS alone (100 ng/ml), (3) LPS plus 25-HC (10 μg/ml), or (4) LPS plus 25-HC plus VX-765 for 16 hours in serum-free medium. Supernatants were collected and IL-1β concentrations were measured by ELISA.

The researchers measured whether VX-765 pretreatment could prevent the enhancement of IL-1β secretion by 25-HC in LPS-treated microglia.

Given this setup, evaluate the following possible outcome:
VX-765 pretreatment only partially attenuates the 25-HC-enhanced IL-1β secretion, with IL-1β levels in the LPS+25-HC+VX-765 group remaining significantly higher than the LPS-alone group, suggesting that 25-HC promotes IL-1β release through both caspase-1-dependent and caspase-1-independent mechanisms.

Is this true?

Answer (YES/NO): NO